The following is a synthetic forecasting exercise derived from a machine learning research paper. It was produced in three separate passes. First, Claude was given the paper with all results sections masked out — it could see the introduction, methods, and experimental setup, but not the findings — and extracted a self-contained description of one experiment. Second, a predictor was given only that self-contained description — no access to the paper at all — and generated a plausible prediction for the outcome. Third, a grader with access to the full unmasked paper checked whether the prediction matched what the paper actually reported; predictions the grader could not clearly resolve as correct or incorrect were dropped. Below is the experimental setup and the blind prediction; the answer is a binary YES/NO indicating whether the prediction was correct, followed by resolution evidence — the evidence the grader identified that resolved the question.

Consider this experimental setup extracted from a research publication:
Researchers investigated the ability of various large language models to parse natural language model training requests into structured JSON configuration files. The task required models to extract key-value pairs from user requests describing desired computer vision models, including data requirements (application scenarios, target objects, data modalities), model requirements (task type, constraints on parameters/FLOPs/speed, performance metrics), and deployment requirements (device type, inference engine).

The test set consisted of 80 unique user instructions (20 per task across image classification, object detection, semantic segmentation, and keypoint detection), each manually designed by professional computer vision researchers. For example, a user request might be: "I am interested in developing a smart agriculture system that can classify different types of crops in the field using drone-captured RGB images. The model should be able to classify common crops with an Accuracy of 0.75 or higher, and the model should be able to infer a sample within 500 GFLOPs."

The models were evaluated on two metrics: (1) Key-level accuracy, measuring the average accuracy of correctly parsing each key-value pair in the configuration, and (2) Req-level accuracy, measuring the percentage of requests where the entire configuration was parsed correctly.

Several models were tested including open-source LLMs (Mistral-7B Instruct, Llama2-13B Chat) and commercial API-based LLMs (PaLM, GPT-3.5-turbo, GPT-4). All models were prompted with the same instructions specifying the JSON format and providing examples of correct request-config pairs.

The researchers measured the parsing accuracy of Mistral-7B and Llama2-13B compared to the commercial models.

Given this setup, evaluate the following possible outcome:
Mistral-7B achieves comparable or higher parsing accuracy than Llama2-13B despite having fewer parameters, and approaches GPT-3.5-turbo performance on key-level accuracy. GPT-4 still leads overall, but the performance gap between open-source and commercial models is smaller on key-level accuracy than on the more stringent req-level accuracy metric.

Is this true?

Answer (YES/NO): NO